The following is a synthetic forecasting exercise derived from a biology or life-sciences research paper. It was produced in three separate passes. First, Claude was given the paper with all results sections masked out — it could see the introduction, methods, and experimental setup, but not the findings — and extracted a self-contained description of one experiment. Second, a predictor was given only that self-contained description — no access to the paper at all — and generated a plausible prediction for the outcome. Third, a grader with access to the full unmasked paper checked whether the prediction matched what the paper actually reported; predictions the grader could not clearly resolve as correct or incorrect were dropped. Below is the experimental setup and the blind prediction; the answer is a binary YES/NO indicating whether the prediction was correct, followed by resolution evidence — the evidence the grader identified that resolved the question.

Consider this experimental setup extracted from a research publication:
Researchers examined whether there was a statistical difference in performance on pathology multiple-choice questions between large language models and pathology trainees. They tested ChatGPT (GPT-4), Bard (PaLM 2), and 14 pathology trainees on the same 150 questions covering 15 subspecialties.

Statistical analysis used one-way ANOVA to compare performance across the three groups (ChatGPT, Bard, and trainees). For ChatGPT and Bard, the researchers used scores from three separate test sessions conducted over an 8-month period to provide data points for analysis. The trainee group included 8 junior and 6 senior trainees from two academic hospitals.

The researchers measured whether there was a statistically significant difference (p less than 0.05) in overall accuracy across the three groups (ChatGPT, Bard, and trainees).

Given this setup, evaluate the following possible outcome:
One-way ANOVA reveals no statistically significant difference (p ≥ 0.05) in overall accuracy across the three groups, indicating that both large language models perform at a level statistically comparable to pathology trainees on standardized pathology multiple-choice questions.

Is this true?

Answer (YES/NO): NO